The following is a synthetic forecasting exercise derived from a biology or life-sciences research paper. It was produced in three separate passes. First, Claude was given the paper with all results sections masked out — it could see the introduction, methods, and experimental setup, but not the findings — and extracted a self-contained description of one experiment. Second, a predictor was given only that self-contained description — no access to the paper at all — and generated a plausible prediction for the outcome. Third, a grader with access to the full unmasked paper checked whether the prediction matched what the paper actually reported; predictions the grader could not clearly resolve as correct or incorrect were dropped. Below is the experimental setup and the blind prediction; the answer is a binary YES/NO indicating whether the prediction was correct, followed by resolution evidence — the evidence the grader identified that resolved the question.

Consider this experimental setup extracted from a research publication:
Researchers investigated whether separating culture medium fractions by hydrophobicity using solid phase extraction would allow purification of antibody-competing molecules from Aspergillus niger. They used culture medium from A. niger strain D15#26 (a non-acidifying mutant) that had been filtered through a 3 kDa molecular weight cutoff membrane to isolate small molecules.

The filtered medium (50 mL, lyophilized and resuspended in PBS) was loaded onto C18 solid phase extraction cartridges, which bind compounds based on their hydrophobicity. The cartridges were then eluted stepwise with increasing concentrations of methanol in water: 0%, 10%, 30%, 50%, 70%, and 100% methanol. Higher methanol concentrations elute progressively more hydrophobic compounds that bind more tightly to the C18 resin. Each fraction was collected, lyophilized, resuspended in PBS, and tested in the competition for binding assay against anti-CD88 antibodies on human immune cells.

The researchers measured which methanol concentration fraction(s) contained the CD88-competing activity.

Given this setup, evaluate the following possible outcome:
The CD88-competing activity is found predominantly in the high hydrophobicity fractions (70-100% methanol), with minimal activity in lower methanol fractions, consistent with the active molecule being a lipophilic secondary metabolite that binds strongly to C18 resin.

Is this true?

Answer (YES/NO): NO